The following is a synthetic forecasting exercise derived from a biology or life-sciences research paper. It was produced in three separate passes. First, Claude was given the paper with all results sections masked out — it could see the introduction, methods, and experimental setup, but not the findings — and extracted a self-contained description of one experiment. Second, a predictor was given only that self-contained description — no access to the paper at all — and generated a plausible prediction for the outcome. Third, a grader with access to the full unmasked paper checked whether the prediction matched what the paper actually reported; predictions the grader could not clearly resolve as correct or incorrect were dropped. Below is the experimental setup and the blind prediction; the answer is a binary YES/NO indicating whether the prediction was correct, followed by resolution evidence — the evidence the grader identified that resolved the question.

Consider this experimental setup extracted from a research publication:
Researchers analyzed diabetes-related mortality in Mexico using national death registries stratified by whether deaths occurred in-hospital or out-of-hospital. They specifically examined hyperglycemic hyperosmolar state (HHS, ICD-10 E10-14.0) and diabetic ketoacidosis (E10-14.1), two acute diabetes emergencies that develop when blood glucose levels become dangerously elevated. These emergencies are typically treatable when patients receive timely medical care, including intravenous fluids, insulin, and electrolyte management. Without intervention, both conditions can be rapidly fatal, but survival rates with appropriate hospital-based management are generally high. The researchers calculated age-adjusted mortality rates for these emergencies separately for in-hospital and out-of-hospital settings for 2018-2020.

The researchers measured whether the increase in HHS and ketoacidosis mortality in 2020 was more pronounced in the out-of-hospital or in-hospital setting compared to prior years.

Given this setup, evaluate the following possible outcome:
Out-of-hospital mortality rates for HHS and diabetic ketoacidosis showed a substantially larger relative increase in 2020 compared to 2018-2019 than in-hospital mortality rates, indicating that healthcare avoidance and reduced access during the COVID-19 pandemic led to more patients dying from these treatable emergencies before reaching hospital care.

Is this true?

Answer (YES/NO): YES